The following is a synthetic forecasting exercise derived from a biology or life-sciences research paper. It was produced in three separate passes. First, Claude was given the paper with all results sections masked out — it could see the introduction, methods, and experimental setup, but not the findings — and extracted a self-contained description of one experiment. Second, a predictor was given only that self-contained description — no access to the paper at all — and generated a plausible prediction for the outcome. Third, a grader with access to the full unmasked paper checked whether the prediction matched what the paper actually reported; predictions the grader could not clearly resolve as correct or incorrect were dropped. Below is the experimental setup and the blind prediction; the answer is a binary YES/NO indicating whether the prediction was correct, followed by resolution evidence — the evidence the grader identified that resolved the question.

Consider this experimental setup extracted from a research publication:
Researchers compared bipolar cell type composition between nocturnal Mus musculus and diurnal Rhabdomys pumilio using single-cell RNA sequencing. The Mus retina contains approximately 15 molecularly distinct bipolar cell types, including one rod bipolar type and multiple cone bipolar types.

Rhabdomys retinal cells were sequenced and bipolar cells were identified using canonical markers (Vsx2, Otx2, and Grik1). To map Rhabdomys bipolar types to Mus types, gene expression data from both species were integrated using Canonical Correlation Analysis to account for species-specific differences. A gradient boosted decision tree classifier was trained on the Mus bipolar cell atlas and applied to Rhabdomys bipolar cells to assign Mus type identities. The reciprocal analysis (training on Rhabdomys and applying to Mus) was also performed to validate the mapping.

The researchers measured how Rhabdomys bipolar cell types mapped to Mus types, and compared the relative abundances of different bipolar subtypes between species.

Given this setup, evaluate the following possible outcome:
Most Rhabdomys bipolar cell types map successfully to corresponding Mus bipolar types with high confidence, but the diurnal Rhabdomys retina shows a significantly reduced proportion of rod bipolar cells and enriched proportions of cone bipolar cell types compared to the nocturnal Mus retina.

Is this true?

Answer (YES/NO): YES